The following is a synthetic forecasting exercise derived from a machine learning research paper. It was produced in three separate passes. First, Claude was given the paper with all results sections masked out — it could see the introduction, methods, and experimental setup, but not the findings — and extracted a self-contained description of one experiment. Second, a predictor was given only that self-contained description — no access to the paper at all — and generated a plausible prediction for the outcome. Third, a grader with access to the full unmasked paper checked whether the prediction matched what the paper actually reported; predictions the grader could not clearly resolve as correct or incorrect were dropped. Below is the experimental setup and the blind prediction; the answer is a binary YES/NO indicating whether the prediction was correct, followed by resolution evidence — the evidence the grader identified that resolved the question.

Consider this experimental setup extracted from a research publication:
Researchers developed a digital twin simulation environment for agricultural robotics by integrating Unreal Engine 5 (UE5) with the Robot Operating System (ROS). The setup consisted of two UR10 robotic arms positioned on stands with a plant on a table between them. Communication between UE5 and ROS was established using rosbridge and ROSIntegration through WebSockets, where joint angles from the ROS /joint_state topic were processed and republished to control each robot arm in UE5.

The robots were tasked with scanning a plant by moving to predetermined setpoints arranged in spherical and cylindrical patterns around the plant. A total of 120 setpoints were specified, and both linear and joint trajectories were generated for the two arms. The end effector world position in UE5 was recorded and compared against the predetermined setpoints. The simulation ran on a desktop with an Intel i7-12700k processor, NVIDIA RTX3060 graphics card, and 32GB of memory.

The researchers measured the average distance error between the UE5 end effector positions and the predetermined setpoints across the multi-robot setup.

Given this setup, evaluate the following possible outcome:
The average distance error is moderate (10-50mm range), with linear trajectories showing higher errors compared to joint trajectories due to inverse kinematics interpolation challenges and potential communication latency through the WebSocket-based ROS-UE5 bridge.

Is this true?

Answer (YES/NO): NO